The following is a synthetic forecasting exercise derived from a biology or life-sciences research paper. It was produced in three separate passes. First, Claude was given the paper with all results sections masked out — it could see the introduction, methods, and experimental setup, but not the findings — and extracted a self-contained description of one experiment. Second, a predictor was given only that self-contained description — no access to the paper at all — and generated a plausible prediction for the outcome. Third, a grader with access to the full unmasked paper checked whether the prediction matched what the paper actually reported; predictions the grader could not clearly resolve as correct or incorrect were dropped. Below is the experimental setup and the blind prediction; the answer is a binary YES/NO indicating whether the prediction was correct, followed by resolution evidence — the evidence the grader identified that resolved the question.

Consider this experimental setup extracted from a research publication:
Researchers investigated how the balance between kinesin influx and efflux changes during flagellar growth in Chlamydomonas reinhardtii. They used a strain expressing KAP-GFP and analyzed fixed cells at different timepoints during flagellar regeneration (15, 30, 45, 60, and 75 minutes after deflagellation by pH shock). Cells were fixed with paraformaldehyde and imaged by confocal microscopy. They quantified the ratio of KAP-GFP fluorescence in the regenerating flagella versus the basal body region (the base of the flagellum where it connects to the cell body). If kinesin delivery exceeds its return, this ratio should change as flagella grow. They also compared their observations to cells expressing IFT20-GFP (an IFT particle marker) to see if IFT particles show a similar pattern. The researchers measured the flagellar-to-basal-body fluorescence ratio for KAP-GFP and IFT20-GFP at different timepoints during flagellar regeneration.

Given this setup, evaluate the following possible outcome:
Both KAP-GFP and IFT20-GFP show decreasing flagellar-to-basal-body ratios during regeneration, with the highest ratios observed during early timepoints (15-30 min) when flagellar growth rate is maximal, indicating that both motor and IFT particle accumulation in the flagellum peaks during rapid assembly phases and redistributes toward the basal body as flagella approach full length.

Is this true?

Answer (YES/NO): NO